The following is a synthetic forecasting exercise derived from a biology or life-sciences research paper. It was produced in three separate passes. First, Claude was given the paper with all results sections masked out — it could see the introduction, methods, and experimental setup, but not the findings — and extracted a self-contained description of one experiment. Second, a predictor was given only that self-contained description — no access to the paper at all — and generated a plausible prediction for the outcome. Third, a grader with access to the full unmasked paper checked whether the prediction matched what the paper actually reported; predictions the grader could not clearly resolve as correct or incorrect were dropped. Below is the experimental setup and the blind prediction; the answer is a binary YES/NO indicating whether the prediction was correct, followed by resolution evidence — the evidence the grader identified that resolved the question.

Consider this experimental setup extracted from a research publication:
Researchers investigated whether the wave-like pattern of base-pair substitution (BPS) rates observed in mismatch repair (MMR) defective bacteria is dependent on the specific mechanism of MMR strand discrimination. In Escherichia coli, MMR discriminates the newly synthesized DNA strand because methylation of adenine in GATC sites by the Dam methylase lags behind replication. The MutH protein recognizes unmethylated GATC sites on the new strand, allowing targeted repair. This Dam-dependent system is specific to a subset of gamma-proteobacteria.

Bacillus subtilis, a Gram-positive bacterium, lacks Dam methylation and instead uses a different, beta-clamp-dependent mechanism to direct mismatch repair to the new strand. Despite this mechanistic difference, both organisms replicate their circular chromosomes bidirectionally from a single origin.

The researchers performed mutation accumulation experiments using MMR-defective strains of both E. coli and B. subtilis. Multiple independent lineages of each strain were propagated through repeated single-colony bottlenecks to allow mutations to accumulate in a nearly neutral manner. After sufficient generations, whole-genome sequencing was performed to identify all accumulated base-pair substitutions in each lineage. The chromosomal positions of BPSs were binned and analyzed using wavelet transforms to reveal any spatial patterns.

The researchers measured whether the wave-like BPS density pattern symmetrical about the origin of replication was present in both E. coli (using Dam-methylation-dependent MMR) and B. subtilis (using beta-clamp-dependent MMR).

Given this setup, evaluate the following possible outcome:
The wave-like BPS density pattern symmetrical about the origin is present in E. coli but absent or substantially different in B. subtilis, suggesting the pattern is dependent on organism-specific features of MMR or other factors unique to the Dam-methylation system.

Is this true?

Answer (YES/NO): NO